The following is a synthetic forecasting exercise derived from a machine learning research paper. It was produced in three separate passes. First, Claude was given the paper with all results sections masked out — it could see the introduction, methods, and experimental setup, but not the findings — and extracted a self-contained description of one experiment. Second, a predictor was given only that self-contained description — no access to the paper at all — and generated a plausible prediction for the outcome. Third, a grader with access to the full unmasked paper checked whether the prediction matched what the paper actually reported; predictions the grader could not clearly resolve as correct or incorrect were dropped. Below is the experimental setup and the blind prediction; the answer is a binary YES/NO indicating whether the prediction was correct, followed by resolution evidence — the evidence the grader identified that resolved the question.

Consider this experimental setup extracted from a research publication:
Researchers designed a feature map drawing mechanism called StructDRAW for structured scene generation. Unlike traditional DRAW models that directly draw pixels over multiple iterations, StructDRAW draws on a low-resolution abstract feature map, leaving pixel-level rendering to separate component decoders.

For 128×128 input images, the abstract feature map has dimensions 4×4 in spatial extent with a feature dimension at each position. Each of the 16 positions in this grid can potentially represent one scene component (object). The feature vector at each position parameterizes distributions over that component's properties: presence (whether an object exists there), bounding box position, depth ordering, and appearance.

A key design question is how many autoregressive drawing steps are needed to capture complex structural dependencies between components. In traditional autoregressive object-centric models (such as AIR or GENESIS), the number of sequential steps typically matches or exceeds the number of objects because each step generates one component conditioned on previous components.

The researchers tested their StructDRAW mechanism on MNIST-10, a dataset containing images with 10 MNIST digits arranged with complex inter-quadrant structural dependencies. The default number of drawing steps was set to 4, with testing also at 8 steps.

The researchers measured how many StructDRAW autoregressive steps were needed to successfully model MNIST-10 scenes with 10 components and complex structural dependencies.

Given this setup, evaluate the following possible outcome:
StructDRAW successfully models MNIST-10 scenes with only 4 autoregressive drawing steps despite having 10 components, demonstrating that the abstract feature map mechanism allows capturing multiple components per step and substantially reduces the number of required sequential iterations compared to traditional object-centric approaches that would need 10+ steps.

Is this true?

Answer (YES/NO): YES